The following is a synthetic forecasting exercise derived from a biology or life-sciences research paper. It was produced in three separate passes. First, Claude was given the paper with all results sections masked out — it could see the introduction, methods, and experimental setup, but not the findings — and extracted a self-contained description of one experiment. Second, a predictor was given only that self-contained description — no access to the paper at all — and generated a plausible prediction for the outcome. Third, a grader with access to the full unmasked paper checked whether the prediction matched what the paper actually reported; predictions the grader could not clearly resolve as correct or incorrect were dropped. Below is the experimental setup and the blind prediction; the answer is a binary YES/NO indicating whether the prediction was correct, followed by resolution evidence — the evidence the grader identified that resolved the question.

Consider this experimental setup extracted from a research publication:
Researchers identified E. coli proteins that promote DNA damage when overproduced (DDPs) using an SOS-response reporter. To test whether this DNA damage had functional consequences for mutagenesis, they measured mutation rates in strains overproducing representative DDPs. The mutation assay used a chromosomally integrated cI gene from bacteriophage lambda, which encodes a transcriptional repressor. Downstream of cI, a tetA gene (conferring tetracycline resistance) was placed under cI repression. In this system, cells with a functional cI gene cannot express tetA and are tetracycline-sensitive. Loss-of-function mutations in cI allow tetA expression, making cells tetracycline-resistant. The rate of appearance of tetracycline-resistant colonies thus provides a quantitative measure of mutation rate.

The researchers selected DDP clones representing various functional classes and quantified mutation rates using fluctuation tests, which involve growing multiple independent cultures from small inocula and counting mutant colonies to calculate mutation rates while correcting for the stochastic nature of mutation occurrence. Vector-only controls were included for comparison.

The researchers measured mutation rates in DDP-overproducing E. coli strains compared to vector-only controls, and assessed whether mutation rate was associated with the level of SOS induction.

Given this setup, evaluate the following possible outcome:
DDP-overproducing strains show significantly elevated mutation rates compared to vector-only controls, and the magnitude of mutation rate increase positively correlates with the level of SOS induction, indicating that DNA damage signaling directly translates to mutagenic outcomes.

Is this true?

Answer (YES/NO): YES